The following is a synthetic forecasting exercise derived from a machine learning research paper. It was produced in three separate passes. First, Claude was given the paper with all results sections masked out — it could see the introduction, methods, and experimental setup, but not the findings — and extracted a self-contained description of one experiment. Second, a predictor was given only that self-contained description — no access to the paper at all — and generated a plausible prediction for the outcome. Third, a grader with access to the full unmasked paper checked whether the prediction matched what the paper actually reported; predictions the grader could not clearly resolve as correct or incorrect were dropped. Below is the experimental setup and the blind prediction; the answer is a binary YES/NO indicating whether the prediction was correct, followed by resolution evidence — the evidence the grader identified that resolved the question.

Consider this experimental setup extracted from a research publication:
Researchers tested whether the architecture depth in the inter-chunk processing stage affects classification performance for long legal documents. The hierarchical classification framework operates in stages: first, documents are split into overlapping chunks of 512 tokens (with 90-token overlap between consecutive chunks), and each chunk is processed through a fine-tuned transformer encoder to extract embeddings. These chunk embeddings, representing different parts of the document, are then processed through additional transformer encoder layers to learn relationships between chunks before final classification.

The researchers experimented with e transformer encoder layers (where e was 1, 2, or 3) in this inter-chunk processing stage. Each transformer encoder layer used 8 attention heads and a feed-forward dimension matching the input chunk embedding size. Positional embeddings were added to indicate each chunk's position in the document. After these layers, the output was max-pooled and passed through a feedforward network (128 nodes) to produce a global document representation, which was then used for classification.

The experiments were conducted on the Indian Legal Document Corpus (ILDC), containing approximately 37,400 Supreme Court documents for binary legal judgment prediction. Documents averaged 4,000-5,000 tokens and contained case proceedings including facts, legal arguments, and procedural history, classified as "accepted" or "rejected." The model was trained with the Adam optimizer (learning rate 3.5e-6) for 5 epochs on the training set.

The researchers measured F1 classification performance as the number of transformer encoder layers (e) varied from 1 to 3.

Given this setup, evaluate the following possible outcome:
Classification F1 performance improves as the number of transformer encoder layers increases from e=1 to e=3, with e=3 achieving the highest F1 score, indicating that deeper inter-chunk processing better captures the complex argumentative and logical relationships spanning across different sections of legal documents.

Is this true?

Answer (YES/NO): NO